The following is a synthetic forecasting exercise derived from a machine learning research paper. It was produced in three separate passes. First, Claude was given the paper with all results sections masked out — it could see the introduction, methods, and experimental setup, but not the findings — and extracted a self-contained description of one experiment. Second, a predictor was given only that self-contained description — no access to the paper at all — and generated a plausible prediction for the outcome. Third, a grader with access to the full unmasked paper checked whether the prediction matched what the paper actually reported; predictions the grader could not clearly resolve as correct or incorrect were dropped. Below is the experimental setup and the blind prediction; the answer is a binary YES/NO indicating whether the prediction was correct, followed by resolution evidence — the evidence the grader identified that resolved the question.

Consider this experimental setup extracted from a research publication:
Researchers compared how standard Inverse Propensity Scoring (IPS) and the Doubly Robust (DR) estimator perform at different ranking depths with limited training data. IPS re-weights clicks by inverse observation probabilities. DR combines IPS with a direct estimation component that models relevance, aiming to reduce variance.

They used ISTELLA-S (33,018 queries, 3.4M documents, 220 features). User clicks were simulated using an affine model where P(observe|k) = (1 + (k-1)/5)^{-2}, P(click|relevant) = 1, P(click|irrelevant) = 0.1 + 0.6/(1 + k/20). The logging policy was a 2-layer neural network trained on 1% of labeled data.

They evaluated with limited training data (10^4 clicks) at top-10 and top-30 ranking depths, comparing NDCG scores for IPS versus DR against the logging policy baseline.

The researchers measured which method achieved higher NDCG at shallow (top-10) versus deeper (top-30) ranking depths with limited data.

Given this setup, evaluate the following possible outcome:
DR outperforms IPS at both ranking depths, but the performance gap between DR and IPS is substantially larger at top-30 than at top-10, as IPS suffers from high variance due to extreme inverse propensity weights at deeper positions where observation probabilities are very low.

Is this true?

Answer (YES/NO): NO